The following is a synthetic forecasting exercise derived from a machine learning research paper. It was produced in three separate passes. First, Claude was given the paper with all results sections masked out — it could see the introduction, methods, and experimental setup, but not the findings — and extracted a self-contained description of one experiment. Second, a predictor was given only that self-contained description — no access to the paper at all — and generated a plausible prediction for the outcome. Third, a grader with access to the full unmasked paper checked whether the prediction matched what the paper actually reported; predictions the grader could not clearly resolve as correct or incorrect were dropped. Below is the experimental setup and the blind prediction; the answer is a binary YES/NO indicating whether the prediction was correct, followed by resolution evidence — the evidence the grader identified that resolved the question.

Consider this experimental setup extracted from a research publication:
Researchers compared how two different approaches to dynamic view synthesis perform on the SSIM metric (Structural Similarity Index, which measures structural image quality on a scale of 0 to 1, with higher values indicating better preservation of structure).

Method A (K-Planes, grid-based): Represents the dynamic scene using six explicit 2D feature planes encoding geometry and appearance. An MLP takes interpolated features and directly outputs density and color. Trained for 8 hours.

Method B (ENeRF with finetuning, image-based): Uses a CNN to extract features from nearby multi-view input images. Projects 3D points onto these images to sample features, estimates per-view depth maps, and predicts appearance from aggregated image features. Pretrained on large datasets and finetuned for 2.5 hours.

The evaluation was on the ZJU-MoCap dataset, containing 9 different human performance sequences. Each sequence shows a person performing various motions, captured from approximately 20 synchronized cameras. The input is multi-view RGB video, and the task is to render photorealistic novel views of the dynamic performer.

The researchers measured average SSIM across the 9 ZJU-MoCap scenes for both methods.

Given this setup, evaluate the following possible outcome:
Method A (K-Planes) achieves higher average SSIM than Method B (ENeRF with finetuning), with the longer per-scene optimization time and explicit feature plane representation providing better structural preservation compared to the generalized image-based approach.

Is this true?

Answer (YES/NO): YES